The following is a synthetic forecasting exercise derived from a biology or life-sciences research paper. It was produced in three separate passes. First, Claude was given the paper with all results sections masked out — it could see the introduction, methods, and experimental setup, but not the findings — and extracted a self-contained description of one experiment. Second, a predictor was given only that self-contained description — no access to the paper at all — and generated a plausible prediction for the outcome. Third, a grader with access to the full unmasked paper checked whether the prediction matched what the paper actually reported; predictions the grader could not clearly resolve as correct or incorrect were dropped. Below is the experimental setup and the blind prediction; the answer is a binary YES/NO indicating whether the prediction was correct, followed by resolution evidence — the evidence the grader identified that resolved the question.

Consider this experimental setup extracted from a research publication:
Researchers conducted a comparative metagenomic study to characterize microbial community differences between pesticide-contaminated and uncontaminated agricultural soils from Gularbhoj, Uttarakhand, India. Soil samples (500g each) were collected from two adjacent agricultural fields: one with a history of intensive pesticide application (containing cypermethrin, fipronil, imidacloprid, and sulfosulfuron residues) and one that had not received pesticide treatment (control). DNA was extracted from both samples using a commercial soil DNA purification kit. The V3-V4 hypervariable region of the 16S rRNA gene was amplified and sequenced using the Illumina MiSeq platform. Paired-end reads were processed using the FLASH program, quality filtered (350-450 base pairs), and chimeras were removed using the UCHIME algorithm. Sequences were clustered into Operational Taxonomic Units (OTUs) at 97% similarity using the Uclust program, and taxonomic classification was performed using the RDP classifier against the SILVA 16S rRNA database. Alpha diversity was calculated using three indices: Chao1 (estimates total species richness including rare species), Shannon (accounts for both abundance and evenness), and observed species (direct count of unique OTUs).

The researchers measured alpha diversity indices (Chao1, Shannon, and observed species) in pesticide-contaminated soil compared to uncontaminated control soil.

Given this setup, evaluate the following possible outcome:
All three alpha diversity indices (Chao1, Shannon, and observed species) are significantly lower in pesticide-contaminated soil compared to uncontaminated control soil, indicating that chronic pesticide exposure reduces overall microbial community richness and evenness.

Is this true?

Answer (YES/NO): NO